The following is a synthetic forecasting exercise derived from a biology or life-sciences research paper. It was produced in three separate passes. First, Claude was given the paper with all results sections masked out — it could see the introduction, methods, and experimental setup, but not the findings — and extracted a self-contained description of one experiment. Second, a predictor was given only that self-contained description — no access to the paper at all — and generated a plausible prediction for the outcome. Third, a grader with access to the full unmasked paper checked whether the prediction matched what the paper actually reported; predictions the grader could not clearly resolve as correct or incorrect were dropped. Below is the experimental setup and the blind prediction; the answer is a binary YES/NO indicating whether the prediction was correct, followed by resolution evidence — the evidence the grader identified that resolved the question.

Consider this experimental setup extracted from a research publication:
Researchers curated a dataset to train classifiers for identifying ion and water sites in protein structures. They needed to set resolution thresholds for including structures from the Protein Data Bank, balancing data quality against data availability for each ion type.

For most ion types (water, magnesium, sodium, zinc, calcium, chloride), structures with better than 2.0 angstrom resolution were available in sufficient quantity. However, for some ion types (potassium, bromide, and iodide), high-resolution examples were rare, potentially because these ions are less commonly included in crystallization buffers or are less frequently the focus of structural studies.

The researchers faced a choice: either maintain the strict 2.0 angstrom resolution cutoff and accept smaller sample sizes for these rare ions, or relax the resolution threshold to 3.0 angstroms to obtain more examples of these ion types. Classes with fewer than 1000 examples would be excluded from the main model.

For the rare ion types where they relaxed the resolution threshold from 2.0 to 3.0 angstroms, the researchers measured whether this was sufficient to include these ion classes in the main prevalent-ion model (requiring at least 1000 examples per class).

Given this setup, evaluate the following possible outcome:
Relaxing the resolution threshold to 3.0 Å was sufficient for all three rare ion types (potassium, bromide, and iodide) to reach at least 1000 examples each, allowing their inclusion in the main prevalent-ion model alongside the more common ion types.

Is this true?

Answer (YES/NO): NO